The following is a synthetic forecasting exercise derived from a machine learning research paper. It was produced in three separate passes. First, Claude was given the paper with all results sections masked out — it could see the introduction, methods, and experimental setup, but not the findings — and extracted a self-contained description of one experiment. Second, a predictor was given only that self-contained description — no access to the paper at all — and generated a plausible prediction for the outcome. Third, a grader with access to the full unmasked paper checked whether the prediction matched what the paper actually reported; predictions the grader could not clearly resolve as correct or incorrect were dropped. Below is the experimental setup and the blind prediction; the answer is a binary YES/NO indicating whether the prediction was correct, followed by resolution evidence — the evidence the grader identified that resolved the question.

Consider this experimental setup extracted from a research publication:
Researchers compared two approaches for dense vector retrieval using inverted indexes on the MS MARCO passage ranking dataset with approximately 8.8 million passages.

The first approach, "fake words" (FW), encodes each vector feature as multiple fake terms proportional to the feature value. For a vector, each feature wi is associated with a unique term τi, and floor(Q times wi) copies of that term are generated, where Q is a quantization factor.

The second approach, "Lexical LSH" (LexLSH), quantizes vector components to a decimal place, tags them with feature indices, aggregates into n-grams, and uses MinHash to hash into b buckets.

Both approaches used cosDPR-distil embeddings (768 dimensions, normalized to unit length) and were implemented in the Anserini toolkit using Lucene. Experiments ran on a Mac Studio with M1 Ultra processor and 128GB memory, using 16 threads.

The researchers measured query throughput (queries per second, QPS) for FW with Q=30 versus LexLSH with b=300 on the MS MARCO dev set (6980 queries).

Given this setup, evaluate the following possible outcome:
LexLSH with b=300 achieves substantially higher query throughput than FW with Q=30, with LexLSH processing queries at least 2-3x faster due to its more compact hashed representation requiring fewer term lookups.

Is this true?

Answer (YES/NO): NO